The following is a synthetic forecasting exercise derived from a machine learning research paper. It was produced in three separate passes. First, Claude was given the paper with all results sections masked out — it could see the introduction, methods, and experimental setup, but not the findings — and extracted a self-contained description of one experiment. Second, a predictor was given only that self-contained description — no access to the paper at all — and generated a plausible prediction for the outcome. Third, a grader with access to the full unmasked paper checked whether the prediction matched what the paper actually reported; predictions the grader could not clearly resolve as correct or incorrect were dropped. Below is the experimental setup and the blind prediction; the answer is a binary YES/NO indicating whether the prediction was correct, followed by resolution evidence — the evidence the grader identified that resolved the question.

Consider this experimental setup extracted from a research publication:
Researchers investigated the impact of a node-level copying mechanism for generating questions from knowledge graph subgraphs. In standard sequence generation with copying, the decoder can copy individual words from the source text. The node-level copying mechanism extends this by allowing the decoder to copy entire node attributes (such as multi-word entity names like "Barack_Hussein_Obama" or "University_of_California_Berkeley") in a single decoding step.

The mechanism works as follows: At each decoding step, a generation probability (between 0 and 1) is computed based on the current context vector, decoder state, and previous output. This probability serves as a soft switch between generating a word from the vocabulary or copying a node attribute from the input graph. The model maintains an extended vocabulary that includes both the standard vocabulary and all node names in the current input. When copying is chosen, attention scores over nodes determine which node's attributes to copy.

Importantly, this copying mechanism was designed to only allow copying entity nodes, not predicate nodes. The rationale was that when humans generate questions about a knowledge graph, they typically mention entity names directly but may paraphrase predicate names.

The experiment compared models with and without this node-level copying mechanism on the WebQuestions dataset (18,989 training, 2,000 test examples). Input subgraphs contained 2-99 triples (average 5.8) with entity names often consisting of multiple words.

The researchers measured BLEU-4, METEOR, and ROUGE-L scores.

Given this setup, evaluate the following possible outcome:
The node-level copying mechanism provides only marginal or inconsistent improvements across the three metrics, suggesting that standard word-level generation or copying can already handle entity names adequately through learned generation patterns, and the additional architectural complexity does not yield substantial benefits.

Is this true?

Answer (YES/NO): NO